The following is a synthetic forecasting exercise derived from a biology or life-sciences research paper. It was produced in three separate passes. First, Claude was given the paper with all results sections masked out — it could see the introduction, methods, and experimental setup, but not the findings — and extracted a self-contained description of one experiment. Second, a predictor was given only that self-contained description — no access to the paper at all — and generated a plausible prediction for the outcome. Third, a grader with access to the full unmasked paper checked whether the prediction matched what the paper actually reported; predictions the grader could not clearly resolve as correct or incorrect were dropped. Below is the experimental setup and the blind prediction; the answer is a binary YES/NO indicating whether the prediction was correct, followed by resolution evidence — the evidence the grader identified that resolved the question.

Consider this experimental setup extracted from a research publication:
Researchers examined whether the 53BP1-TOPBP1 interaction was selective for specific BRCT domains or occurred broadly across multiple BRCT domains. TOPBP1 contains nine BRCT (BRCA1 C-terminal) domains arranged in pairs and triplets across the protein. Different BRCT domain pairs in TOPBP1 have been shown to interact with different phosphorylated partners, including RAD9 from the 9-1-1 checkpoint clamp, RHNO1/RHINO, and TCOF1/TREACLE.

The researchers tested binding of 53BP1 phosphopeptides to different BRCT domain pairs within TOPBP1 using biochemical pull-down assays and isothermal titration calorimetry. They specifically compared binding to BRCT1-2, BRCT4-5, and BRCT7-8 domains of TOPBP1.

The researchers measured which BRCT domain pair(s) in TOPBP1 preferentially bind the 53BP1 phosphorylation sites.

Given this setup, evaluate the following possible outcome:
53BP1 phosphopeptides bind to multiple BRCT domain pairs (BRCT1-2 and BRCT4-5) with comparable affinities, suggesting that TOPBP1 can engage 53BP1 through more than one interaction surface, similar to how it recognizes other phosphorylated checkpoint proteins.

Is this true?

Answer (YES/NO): NO